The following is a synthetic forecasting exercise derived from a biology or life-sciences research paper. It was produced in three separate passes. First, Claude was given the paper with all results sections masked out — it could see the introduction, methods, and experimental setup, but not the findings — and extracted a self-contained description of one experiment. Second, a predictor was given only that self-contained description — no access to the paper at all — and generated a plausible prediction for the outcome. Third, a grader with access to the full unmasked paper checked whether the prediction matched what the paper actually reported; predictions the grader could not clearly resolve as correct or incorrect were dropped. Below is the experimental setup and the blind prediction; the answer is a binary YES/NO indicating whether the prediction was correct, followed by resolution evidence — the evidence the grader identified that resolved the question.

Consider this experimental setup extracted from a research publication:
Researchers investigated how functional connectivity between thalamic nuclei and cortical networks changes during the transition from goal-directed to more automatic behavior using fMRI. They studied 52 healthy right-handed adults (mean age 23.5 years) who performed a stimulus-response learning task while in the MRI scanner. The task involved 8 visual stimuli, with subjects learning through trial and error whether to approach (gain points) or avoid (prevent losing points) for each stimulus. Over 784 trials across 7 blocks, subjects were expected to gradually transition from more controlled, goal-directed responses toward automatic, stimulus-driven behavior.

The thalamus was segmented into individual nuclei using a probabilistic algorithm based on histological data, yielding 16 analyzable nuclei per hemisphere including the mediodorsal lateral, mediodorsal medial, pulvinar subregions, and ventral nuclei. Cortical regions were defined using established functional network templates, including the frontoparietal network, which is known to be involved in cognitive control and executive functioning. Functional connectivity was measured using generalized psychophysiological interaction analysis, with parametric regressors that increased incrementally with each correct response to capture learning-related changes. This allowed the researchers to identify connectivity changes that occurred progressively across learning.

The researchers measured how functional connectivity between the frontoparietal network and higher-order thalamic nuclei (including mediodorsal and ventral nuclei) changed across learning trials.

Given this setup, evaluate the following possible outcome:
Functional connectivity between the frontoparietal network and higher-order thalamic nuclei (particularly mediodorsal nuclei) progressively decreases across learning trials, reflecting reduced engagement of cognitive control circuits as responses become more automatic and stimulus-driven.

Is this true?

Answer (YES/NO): YES